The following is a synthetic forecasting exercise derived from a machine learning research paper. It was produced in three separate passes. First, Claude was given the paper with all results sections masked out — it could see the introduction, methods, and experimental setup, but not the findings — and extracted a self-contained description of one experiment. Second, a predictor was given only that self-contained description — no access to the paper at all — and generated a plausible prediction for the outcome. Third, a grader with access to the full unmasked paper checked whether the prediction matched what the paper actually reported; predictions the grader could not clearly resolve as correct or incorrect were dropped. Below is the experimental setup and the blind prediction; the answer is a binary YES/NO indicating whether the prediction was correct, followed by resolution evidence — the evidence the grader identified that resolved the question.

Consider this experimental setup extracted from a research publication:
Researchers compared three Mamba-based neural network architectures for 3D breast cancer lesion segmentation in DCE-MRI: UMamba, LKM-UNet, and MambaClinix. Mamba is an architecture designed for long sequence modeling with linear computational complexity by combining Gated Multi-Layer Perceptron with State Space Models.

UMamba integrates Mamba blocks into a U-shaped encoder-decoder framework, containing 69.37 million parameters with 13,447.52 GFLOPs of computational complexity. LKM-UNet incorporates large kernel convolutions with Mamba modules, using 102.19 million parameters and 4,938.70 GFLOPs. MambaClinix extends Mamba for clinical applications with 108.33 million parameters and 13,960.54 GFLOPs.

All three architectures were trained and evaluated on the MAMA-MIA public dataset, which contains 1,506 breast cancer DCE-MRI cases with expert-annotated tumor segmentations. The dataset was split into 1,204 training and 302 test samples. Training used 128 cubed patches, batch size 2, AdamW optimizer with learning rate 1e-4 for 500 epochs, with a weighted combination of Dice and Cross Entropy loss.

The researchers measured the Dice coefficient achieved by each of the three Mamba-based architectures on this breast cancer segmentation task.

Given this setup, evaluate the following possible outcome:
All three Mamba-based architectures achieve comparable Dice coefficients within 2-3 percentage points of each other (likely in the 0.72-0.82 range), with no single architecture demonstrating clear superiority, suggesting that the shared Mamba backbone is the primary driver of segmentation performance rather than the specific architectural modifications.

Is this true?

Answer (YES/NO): NO